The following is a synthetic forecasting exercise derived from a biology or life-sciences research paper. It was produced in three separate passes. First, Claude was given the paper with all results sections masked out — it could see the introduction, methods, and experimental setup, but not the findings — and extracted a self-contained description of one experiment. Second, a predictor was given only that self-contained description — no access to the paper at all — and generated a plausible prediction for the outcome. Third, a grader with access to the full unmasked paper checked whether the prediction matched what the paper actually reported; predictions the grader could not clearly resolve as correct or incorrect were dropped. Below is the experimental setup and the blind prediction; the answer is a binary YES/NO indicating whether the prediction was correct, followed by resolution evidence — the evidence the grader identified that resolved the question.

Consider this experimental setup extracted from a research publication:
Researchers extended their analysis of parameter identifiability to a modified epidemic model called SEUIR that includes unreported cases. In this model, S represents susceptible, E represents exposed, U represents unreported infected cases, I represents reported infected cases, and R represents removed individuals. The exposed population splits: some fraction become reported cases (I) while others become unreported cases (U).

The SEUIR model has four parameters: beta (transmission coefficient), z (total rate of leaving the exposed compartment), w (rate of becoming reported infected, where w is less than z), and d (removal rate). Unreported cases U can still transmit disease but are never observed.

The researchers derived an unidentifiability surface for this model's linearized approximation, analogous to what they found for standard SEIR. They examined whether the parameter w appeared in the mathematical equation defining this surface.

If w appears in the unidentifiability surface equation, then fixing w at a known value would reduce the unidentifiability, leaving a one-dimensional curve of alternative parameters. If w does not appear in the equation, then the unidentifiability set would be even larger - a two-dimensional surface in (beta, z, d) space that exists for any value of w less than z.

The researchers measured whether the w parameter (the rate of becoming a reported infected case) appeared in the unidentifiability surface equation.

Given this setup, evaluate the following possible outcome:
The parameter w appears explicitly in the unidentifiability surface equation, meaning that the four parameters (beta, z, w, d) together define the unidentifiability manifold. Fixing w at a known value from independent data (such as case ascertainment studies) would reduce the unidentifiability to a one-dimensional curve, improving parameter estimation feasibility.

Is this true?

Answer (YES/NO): NO